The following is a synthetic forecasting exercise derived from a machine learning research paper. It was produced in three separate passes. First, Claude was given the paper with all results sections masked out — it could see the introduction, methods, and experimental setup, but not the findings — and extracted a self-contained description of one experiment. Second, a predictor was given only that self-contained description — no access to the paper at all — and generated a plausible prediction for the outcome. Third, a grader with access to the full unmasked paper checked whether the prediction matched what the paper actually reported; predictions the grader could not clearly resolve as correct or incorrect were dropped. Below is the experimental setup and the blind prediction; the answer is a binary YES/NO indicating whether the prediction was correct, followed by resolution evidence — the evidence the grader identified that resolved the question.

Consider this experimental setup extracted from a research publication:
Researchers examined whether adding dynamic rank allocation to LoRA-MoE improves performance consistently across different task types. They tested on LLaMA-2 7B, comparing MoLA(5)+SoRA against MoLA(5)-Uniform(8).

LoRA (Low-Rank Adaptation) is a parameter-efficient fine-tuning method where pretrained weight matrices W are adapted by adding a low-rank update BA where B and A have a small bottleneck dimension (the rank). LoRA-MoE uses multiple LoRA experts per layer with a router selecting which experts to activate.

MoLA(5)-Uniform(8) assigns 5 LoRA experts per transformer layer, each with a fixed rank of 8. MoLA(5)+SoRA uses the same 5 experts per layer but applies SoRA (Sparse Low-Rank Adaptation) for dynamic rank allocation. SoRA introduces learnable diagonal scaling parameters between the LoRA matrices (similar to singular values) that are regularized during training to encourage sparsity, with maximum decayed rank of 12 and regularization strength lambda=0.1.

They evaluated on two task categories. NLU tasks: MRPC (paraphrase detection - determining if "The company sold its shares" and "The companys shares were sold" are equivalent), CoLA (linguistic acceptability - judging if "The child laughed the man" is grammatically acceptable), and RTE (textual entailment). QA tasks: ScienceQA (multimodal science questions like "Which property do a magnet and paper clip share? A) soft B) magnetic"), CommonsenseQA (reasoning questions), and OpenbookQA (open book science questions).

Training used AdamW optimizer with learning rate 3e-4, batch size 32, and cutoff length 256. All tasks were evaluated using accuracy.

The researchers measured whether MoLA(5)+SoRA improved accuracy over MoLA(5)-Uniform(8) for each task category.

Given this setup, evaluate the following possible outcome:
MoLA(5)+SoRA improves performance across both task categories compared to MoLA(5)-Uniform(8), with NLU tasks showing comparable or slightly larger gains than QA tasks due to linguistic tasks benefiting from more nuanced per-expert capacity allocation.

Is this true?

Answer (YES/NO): NO